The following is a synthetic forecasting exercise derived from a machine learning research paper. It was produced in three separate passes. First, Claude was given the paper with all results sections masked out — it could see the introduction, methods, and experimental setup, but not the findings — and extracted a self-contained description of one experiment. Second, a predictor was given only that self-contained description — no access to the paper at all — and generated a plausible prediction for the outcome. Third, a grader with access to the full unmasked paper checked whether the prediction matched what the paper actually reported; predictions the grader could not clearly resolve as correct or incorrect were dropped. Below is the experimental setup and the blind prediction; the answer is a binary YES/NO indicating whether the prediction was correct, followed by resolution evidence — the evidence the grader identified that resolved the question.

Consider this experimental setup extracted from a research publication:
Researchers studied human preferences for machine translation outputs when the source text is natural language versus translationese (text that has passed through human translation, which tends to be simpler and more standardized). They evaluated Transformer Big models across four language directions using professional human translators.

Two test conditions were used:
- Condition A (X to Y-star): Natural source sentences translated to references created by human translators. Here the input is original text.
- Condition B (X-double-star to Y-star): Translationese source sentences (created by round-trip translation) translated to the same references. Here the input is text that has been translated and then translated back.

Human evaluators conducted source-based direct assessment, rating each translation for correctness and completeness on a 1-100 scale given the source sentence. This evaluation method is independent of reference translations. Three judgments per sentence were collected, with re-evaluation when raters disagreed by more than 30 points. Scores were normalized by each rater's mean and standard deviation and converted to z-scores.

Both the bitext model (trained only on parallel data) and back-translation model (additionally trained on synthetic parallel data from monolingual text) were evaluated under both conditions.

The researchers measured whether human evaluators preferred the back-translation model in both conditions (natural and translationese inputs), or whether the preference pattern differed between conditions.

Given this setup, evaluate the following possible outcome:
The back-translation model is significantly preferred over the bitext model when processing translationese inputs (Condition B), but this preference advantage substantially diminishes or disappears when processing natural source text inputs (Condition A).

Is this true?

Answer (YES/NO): NO